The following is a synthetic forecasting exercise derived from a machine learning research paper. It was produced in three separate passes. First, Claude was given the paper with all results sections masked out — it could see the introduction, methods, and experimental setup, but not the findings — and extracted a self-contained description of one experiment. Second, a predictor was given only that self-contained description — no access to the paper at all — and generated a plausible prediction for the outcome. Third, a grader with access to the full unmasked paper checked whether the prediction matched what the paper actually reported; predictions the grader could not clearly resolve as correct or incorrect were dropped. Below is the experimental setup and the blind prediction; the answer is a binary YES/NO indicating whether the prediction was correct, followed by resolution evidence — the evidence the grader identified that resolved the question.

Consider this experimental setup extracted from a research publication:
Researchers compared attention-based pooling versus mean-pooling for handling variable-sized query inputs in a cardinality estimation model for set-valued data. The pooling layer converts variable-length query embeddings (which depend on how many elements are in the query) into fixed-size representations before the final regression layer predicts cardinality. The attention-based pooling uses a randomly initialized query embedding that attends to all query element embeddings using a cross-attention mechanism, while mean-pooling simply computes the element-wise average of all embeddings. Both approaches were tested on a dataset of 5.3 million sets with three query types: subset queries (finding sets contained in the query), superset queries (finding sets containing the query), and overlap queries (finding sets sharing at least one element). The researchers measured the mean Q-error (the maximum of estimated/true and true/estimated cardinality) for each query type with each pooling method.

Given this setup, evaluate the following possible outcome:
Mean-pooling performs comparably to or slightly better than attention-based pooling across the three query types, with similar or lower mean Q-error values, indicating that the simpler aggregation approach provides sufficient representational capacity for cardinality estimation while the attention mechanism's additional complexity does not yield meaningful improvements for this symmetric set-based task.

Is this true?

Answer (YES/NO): NO